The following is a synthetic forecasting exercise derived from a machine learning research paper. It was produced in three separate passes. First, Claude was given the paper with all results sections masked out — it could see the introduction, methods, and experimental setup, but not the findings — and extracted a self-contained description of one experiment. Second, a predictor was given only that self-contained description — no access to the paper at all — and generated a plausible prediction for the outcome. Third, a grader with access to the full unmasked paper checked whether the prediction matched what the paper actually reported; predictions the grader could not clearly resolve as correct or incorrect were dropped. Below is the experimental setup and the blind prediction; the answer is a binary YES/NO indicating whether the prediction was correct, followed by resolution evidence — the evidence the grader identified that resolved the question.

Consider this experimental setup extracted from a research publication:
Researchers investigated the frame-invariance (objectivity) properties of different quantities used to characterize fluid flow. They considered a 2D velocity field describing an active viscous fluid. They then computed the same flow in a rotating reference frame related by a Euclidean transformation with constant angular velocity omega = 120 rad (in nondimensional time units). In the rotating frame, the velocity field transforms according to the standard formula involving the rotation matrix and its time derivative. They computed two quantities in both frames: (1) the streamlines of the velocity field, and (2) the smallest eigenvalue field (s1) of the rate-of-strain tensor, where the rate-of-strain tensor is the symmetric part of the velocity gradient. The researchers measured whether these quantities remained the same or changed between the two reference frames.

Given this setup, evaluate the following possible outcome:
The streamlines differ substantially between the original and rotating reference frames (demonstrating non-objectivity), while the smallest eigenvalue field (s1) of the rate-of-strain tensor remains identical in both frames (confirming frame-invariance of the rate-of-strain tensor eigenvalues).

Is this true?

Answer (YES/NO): YES